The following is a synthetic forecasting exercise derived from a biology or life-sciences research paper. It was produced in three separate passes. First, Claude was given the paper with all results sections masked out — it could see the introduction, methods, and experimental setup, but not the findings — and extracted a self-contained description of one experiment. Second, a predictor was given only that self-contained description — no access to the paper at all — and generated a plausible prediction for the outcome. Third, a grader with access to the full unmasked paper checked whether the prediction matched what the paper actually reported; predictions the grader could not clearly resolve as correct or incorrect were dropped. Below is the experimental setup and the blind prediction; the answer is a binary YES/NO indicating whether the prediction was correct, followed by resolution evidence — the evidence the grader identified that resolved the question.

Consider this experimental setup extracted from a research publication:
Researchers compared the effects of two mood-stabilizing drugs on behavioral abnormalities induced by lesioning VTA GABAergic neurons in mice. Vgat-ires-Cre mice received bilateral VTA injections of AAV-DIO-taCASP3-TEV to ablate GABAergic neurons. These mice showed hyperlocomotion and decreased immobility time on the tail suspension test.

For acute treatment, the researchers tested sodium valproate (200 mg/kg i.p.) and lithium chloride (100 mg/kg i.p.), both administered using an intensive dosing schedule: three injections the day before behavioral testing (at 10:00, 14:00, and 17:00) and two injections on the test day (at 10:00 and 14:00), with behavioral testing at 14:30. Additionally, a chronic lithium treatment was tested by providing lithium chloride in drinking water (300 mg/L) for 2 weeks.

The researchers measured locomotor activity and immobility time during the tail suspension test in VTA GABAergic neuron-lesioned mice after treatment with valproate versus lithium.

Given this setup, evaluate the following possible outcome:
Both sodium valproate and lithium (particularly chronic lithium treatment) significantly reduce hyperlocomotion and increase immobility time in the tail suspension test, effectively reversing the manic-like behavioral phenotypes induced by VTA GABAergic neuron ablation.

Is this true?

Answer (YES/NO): NO